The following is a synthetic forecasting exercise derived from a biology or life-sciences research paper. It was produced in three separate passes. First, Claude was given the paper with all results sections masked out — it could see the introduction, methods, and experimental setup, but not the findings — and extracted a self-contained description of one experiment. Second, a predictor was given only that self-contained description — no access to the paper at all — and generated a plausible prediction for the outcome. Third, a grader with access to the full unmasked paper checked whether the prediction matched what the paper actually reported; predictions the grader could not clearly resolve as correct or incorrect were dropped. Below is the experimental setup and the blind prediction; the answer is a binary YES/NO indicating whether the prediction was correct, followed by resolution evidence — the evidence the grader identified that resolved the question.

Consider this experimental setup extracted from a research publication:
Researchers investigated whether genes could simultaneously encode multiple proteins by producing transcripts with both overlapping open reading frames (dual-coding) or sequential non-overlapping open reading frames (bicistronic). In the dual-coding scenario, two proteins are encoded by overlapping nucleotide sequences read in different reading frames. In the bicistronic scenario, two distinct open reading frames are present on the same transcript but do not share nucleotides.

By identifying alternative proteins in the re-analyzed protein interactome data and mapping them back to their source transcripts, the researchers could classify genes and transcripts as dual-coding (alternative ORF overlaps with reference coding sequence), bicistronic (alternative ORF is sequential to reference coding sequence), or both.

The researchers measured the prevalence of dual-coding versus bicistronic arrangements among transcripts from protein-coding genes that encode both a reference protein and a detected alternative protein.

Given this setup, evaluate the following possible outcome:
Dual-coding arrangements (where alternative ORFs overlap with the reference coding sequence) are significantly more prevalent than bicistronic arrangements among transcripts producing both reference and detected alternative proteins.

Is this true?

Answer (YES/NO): NO